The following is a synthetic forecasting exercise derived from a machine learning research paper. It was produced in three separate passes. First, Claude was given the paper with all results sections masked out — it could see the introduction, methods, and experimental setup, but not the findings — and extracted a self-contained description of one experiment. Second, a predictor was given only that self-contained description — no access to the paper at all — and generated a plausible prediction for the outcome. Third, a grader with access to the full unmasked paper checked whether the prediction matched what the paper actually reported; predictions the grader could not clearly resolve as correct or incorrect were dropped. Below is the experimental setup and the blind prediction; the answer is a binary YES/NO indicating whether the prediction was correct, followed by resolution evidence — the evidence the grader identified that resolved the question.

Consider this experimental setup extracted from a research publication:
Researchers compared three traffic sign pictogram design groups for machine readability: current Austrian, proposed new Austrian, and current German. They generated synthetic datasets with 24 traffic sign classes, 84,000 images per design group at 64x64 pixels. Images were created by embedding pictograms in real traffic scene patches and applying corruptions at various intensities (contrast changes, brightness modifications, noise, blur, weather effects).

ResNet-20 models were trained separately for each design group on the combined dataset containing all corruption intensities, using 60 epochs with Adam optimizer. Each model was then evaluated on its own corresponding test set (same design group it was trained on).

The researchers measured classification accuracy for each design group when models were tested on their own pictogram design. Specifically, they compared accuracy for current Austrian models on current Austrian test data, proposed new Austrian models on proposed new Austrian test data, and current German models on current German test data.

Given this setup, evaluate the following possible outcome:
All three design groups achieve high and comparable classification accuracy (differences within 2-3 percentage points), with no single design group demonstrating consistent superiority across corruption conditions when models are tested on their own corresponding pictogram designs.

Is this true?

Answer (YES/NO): YES